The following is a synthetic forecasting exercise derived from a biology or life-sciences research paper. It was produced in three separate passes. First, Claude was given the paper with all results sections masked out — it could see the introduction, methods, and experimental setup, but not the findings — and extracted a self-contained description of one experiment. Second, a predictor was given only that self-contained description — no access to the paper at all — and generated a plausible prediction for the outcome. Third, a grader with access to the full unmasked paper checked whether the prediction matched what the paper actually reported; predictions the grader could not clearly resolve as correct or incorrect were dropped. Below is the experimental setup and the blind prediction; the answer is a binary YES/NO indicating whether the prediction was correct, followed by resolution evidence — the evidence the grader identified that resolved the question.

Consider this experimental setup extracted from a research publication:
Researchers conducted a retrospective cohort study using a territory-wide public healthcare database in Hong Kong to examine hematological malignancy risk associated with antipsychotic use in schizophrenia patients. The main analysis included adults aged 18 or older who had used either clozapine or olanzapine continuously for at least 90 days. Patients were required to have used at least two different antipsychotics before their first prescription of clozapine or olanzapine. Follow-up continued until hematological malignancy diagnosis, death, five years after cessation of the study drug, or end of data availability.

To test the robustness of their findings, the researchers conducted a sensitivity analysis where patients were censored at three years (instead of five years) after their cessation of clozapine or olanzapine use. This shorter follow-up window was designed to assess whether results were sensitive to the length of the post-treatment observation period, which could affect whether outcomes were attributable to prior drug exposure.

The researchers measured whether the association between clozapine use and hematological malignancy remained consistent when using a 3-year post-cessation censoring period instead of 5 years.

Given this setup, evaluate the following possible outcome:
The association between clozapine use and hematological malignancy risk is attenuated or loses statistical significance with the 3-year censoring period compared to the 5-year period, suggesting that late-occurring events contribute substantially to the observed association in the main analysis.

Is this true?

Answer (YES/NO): NO